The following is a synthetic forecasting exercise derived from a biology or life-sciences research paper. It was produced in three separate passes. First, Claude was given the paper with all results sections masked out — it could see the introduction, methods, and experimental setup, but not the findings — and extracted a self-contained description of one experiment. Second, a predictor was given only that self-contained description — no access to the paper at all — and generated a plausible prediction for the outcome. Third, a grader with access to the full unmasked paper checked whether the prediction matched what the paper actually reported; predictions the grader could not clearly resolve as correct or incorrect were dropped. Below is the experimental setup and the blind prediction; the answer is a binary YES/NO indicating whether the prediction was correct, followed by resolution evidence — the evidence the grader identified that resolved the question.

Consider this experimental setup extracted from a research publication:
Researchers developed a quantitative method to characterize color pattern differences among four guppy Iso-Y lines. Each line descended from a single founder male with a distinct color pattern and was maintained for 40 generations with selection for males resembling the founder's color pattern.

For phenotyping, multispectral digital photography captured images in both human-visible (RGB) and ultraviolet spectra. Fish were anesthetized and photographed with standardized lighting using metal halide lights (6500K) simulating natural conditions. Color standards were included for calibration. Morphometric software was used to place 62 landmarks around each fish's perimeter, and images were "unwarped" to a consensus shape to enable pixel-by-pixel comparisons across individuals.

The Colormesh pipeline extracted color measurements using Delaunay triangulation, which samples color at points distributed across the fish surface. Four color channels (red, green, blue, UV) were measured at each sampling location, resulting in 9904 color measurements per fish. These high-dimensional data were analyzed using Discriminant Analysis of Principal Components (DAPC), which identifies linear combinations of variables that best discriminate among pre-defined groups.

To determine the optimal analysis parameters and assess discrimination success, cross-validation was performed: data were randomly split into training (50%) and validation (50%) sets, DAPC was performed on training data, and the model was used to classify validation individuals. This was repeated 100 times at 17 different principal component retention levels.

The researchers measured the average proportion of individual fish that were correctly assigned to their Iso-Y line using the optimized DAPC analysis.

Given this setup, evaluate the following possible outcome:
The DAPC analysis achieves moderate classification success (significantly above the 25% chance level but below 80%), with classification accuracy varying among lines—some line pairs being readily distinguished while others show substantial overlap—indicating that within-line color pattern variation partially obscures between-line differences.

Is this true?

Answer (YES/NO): NO